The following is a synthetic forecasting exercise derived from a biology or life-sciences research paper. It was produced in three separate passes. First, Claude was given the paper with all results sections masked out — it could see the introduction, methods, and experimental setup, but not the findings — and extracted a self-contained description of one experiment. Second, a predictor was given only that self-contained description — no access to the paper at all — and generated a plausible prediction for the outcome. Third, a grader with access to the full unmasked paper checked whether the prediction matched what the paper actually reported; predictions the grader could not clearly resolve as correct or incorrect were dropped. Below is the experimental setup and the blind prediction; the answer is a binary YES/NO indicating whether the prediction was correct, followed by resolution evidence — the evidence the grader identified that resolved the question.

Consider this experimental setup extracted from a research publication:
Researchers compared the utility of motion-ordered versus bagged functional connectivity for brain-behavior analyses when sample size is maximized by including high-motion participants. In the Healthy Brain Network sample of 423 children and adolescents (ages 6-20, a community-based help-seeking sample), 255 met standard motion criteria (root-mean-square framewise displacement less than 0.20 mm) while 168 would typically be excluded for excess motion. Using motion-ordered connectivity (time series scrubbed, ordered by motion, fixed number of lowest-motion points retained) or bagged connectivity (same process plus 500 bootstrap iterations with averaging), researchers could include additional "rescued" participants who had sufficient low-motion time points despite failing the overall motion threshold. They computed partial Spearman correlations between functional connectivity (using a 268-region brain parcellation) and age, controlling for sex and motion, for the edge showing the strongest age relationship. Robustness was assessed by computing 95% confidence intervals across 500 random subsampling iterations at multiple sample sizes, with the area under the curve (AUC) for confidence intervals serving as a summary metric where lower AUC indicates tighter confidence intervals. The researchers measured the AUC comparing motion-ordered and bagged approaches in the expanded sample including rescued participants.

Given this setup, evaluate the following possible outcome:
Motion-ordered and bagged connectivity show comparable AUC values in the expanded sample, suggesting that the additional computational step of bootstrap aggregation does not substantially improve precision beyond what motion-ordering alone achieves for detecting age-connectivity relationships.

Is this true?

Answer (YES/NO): YES